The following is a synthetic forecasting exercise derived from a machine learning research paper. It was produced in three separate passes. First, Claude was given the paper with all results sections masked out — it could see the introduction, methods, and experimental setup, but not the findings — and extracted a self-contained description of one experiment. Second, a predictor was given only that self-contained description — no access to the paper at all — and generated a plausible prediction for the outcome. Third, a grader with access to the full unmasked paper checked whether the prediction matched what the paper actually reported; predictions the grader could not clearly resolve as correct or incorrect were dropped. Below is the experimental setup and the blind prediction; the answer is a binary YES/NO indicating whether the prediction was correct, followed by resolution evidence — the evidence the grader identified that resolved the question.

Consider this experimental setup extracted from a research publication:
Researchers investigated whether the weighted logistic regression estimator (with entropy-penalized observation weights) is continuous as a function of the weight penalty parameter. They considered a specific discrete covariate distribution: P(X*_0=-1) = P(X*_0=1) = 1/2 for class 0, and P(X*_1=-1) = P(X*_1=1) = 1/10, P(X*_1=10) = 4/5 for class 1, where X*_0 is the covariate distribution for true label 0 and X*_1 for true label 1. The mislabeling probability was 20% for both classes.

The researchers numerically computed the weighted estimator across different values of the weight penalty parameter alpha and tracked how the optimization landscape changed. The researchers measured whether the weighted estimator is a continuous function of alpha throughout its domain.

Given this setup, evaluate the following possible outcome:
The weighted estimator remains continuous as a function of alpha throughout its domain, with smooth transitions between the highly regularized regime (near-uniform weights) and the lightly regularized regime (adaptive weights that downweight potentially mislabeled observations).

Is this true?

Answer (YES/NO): NO